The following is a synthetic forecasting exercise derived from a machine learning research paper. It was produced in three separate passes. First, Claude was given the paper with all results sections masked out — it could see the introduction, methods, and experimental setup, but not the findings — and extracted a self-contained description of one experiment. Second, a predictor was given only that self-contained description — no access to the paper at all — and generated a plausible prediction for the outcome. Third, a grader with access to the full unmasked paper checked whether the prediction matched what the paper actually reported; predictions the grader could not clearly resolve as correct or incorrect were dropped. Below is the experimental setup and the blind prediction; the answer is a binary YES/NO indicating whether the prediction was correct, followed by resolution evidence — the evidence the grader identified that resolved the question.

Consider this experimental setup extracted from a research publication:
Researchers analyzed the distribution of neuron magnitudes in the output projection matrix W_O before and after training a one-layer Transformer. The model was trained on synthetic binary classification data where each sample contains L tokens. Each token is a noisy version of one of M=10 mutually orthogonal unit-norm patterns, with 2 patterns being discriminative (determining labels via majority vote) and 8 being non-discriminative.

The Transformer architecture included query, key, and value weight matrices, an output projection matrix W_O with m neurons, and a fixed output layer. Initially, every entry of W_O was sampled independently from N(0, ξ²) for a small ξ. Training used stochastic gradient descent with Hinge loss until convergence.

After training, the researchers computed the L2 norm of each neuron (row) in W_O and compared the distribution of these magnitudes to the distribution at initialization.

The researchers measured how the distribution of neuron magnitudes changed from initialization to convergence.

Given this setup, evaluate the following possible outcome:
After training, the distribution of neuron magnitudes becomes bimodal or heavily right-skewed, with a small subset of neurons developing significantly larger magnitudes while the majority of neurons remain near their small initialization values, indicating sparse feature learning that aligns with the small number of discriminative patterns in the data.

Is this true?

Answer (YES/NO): NO